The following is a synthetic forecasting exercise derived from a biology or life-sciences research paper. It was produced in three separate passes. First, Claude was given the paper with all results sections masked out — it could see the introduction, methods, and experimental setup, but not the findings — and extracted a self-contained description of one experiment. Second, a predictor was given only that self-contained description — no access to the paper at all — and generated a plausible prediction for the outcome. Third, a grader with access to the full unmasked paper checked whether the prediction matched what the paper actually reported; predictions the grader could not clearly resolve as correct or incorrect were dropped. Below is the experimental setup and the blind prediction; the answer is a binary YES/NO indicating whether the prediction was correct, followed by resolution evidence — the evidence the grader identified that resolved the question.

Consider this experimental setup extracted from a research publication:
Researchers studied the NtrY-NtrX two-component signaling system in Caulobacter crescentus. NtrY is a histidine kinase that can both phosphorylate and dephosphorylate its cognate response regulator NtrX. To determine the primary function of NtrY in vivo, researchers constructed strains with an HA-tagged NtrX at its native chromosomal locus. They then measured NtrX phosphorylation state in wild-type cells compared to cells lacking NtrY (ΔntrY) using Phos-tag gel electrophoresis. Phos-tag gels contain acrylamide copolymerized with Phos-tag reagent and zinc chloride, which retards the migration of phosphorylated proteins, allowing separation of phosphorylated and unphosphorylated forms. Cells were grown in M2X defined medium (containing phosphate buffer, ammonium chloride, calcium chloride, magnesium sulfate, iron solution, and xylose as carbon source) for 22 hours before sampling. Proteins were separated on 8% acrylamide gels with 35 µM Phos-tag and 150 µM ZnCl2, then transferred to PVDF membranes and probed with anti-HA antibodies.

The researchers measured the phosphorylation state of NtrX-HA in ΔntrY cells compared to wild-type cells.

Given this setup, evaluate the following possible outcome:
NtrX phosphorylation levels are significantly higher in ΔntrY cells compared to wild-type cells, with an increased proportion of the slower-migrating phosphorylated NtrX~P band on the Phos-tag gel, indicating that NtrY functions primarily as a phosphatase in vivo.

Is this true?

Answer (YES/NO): YES